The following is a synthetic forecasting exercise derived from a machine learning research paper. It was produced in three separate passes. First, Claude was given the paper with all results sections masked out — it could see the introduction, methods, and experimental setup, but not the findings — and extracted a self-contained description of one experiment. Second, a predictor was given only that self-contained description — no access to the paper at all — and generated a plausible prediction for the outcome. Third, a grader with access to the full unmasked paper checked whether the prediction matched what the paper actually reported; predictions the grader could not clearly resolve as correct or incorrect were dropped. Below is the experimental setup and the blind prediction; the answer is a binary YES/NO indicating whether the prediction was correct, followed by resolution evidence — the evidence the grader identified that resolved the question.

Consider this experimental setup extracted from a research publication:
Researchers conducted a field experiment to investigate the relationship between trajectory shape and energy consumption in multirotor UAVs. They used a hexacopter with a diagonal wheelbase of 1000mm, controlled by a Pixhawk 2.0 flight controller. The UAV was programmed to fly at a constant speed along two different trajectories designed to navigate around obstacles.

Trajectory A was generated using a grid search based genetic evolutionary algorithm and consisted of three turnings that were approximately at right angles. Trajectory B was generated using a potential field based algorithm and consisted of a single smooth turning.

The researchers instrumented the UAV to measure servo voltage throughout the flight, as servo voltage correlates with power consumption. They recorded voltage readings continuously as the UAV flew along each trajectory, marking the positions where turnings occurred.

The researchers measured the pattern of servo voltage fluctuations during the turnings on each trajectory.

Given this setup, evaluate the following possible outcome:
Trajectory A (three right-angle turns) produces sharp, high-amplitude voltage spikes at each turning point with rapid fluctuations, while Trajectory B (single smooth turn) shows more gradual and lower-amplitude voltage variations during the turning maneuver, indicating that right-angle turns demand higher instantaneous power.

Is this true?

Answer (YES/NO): NO